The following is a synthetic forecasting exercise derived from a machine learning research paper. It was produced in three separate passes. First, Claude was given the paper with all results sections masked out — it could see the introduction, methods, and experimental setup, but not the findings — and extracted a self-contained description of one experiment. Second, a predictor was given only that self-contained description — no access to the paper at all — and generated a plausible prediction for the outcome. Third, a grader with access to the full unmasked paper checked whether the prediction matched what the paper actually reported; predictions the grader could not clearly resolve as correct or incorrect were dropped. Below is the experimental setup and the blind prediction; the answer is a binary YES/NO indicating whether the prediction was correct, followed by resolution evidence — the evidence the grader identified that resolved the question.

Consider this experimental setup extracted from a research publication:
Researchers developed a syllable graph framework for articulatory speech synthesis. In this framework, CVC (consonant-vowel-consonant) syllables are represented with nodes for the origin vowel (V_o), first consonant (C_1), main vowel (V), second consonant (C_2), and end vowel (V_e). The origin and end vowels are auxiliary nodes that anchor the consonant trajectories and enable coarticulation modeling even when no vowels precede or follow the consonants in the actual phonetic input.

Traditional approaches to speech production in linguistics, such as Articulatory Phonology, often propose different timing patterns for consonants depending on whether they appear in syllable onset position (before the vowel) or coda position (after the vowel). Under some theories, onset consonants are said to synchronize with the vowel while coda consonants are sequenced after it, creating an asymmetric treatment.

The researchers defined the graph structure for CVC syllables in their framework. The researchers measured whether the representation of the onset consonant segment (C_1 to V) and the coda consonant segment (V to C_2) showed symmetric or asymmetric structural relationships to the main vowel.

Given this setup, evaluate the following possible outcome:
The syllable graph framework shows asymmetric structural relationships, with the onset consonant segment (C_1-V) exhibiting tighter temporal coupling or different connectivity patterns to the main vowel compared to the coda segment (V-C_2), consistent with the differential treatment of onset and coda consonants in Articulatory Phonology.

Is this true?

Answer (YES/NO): NO